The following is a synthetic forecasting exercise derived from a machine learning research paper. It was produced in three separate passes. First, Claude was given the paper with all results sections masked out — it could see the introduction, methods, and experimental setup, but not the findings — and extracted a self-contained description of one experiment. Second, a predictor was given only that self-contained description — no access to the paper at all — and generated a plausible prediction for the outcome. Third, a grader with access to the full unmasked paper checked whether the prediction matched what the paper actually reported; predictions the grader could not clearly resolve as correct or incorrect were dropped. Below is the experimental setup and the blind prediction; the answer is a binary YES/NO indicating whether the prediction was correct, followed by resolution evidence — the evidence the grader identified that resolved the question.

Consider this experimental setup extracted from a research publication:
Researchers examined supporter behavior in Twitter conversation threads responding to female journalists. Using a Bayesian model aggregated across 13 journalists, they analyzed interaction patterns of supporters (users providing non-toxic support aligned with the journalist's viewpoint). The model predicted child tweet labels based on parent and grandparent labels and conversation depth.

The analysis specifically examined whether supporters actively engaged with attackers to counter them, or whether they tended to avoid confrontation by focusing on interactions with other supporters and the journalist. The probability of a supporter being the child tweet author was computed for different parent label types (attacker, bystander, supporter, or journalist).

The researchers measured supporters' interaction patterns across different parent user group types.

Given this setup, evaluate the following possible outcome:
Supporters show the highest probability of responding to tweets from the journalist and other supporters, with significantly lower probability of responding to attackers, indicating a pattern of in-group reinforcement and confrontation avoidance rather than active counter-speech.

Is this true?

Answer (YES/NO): YES